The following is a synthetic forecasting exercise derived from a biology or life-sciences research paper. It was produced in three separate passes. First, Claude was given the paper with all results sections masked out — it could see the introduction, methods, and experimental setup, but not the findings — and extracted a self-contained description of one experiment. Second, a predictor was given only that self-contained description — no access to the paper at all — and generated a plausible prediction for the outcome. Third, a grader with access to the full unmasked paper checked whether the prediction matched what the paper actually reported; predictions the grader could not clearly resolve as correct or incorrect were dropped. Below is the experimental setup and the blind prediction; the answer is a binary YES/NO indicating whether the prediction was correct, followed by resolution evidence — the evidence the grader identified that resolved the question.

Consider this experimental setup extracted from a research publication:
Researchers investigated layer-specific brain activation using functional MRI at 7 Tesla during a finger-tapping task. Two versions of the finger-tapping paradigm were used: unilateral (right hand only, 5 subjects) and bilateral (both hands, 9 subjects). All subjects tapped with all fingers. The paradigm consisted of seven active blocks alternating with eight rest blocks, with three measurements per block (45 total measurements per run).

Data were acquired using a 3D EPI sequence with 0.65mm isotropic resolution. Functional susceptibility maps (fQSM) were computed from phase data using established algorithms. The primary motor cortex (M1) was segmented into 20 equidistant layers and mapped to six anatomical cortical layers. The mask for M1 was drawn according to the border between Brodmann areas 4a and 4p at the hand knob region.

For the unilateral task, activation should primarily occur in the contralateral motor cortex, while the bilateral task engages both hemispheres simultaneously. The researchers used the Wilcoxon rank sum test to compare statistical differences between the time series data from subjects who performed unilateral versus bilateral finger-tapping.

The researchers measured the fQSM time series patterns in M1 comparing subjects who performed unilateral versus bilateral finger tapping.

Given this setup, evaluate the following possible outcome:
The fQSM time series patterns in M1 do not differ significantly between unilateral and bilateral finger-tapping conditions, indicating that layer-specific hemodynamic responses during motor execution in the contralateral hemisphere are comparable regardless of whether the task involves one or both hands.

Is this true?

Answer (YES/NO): NO